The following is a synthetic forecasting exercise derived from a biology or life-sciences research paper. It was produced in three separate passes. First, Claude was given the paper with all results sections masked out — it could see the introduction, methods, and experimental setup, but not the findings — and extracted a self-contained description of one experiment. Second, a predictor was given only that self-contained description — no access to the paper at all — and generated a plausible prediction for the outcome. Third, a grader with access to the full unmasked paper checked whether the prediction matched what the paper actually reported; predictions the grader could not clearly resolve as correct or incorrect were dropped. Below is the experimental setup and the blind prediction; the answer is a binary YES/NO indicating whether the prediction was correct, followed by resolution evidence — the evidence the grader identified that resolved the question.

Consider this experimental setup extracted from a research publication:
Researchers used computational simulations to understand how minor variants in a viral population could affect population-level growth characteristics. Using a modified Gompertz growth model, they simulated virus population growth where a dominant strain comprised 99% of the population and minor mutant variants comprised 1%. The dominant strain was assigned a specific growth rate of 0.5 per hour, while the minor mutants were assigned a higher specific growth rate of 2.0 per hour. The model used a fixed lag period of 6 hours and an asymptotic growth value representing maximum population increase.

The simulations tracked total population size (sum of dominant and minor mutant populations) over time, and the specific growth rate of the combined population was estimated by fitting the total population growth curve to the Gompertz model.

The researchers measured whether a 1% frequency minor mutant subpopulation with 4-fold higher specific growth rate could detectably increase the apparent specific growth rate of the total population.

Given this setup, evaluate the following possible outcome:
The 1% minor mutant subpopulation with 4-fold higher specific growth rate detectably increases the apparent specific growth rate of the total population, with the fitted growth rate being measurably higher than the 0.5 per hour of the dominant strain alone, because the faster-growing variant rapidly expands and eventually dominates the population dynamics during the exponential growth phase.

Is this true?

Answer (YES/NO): NO